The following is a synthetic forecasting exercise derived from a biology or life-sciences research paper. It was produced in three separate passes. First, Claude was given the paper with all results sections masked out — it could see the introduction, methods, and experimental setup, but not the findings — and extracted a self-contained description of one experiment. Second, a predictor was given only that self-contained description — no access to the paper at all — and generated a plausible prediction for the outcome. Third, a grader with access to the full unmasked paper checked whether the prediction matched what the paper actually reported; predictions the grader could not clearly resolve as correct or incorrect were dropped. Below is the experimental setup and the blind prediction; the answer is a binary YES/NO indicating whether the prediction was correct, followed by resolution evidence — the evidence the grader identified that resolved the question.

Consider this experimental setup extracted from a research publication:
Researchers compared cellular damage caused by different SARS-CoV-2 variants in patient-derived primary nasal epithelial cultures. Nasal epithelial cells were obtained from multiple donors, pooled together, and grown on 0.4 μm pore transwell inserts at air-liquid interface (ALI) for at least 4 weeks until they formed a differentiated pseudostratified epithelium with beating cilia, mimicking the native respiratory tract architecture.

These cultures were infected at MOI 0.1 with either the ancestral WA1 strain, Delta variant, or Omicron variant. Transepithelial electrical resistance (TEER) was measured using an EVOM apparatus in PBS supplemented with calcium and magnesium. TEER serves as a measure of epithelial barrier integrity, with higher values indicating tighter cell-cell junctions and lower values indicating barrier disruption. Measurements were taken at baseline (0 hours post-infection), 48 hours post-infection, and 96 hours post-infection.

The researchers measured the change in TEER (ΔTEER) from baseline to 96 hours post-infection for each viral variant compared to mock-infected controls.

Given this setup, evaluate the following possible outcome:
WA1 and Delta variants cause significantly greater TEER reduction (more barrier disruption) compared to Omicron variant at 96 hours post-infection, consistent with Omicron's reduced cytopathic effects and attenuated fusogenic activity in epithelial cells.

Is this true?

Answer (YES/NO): NO